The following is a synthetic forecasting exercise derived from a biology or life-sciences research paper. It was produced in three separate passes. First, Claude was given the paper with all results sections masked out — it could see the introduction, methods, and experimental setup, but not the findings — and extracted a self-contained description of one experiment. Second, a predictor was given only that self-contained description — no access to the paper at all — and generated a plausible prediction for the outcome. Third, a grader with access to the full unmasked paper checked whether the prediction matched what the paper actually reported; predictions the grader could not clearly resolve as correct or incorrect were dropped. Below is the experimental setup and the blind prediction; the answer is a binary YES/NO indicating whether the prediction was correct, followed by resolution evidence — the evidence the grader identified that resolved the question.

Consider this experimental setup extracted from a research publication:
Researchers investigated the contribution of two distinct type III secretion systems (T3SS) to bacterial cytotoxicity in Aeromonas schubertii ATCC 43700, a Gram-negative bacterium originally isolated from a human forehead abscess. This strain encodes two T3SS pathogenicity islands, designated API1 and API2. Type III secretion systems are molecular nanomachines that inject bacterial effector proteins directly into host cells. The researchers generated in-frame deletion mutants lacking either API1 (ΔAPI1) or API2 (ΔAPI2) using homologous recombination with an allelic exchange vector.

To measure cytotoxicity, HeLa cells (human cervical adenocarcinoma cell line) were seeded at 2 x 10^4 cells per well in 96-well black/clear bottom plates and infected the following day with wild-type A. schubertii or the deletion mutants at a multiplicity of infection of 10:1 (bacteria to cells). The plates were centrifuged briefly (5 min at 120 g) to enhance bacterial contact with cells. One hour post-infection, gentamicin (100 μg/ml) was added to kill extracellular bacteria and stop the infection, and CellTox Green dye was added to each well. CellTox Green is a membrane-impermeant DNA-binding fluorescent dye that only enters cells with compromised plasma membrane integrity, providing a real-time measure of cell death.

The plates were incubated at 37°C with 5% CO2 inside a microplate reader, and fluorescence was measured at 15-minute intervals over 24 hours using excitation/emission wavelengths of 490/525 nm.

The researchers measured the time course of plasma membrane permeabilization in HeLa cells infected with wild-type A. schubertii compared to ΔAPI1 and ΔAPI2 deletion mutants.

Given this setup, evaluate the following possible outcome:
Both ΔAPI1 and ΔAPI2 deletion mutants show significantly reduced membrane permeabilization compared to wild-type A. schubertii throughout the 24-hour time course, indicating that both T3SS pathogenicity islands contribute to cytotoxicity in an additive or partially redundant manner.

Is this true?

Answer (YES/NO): NO